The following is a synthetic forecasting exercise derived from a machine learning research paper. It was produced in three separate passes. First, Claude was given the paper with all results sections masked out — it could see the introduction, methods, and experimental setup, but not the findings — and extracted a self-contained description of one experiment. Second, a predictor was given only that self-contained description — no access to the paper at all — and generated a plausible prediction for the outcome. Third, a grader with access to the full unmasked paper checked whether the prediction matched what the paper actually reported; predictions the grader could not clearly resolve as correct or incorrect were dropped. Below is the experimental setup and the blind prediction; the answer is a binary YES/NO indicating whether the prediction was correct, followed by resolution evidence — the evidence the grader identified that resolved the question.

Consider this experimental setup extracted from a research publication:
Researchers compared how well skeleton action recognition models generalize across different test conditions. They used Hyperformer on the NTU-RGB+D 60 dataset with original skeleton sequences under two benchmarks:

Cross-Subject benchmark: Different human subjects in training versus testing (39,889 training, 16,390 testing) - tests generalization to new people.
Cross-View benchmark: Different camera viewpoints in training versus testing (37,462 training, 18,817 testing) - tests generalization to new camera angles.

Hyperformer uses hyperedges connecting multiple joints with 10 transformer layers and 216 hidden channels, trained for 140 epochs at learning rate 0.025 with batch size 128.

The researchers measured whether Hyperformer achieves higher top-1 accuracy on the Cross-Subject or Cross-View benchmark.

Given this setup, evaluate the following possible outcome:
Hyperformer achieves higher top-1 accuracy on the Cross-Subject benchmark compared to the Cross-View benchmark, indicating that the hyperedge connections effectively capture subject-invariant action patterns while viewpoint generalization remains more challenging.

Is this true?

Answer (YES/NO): NO